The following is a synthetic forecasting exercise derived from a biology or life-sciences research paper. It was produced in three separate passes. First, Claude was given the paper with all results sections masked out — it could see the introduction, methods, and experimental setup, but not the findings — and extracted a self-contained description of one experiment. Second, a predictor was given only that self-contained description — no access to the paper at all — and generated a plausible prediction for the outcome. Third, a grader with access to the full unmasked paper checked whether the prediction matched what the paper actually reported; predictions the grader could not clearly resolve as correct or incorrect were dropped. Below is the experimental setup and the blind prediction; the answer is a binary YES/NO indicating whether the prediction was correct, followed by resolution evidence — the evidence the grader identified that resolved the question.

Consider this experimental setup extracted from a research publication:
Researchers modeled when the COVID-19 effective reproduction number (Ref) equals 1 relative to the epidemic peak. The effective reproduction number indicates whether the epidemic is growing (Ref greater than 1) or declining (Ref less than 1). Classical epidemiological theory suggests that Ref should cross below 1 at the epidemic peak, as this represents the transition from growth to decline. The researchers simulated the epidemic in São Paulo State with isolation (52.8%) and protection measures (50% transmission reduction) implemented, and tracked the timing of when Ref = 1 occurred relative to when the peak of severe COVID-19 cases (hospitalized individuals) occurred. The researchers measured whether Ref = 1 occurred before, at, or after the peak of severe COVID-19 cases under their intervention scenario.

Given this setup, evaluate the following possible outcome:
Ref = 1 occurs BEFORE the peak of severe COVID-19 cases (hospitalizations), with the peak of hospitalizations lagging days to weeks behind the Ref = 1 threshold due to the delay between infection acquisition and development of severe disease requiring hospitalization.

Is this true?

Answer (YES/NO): YES